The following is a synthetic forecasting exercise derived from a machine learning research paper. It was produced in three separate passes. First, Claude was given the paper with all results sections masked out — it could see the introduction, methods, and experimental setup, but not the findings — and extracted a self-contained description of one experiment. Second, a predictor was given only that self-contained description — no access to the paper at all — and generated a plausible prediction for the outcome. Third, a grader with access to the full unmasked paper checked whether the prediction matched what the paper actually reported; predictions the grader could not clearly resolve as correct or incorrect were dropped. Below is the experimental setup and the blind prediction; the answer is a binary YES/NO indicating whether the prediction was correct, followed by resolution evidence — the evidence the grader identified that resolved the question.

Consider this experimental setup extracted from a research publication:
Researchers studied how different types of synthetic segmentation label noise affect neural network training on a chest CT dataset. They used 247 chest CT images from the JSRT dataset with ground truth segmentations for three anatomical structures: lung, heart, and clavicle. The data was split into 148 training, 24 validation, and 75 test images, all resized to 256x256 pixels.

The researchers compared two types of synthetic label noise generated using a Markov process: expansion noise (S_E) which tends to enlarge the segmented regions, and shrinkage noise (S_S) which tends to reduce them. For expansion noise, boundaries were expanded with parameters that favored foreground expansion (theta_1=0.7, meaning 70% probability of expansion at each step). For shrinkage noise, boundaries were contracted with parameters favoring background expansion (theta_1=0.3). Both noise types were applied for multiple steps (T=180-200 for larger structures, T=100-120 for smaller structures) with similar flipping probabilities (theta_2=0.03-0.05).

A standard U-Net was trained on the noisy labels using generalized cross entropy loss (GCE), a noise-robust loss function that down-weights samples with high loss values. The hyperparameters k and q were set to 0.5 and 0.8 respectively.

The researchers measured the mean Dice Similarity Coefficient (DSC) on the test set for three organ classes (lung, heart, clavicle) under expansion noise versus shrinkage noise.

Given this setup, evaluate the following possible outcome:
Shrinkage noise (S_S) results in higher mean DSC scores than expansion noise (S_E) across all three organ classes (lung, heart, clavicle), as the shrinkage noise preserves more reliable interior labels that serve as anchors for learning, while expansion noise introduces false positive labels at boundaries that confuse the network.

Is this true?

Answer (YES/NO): YES